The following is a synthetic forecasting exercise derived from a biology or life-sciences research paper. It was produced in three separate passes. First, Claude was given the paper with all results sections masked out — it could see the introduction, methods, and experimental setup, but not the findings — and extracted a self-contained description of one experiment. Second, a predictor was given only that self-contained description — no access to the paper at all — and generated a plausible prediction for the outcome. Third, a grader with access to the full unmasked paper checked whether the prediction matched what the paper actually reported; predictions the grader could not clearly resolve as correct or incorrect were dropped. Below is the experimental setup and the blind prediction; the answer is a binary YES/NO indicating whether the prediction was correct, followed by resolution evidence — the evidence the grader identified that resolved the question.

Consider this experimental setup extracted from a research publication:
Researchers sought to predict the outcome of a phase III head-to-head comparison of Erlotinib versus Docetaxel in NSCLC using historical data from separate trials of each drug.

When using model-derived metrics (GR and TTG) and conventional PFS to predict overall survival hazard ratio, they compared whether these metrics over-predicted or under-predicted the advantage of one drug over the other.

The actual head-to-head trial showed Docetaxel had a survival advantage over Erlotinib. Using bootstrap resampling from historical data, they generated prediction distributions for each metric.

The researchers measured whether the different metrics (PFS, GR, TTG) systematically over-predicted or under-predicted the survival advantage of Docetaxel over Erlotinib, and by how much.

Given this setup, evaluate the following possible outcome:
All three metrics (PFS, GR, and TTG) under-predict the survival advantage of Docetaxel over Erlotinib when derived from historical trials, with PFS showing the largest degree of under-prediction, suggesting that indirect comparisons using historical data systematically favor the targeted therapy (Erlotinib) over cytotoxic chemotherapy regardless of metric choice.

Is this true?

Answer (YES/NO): NO